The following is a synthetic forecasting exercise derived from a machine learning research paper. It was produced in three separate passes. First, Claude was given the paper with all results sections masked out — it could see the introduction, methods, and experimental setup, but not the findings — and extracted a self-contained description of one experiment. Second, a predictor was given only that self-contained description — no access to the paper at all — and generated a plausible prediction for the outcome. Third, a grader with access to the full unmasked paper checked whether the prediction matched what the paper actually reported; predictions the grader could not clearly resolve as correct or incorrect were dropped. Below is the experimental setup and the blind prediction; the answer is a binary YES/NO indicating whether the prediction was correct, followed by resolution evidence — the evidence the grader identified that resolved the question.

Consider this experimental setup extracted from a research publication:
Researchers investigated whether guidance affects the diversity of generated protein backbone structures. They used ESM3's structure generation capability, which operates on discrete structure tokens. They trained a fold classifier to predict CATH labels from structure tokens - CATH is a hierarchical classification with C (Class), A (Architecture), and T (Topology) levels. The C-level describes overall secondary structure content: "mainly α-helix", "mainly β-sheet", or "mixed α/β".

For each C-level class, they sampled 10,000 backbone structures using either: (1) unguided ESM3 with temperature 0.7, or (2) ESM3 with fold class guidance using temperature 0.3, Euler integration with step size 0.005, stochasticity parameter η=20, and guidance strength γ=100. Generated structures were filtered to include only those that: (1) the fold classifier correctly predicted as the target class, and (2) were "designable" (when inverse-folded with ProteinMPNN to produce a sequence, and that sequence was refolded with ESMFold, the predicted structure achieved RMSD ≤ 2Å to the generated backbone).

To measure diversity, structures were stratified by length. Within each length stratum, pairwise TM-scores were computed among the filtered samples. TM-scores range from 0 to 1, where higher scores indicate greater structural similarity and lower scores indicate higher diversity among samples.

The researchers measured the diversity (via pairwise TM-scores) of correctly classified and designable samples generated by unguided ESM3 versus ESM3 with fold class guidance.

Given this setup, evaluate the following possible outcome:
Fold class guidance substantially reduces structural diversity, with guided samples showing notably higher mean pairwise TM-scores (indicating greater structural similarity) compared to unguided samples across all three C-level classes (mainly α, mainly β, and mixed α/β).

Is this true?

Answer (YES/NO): NO